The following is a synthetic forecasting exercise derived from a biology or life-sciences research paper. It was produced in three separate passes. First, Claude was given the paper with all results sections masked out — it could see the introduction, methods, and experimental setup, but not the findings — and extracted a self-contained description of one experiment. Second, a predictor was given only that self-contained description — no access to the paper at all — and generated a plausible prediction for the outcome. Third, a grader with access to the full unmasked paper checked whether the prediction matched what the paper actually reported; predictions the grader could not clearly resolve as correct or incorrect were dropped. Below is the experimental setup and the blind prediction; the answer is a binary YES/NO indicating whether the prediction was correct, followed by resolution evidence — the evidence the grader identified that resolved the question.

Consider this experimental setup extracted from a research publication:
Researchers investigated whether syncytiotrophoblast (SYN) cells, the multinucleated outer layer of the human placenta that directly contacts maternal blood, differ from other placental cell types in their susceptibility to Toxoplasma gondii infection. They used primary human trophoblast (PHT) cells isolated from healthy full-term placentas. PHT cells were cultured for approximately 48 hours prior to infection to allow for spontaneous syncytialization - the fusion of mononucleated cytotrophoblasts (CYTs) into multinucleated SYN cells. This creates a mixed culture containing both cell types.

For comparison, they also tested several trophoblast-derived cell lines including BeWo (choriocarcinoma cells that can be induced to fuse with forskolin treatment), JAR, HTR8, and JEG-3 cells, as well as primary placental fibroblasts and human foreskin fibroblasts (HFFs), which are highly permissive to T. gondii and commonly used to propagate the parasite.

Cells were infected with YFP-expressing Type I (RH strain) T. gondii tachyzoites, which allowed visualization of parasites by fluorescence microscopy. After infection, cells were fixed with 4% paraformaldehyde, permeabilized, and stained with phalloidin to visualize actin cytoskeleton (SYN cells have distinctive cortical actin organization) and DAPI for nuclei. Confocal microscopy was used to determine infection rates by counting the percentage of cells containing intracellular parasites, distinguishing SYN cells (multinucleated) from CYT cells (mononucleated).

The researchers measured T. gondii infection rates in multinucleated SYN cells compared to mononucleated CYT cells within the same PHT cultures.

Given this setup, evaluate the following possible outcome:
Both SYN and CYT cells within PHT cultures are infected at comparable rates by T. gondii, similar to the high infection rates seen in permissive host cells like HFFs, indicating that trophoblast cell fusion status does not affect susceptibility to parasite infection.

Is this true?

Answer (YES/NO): NO